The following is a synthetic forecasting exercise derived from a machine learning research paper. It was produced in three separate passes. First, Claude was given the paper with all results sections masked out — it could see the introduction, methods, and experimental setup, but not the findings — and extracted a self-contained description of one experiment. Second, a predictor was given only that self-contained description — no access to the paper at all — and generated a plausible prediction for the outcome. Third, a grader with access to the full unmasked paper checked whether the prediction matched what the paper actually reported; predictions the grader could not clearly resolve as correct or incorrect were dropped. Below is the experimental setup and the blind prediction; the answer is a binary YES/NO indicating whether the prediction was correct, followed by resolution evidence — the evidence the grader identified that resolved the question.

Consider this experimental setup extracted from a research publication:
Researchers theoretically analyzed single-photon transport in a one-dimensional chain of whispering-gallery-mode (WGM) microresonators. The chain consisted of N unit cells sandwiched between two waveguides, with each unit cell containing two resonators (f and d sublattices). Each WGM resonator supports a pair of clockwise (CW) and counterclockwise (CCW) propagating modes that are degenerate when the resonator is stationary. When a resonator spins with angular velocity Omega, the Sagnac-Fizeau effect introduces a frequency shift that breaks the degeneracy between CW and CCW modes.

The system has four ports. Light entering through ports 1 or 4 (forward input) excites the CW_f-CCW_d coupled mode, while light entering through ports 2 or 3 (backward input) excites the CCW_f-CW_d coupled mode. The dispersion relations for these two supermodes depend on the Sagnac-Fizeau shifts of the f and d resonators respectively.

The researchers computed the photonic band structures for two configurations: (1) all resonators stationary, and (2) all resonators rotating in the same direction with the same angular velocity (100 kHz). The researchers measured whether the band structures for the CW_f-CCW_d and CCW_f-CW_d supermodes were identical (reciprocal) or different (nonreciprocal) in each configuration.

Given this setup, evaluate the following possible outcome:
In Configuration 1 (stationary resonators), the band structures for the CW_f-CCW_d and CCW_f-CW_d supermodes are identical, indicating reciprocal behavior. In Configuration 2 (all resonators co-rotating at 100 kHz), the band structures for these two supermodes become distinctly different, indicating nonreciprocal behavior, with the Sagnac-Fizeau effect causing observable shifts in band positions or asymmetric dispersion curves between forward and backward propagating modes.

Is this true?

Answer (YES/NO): NO